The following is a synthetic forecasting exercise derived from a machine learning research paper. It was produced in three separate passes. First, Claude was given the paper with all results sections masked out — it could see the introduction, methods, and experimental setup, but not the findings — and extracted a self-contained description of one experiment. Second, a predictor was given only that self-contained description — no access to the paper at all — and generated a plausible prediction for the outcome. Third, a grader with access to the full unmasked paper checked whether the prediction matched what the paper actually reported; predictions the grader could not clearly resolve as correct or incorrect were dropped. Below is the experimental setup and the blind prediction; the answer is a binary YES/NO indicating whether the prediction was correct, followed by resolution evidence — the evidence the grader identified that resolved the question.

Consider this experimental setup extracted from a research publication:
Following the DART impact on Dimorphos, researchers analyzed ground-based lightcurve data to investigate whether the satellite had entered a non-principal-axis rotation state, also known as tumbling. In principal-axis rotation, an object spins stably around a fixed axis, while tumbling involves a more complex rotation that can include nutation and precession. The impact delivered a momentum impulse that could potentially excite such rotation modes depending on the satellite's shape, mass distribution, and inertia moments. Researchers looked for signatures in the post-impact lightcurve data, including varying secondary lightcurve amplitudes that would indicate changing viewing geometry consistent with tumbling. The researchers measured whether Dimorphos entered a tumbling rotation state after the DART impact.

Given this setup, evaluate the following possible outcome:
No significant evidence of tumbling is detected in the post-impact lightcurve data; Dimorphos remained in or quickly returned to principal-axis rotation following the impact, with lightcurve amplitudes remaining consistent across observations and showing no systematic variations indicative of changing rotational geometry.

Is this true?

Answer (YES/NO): NO